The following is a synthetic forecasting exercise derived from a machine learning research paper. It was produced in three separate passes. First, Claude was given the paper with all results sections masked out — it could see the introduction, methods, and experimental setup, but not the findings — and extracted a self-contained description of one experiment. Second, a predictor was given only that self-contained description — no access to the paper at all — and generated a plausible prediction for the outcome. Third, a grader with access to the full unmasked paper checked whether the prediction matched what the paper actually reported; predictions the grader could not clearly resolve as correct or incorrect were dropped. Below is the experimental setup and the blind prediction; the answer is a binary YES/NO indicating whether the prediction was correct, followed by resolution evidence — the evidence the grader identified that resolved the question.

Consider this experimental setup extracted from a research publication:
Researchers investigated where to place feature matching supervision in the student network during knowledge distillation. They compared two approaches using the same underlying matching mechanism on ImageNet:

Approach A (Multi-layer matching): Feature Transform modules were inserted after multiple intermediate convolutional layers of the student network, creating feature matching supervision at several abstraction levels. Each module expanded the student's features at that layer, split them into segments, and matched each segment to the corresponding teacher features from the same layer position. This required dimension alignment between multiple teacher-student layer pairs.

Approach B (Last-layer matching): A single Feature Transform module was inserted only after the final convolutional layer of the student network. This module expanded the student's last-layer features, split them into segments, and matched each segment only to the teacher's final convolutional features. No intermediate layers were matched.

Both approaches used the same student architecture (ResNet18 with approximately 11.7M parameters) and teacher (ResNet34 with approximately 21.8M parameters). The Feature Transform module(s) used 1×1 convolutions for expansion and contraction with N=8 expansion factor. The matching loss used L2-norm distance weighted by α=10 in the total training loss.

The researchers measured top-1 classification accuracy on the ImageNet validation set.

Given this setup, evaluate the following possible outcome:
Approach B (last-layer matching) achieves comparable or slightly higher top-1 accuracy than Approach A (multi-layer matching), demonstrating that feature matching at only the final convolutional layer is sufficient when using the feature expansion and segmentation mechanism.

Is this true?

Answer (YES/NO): YES